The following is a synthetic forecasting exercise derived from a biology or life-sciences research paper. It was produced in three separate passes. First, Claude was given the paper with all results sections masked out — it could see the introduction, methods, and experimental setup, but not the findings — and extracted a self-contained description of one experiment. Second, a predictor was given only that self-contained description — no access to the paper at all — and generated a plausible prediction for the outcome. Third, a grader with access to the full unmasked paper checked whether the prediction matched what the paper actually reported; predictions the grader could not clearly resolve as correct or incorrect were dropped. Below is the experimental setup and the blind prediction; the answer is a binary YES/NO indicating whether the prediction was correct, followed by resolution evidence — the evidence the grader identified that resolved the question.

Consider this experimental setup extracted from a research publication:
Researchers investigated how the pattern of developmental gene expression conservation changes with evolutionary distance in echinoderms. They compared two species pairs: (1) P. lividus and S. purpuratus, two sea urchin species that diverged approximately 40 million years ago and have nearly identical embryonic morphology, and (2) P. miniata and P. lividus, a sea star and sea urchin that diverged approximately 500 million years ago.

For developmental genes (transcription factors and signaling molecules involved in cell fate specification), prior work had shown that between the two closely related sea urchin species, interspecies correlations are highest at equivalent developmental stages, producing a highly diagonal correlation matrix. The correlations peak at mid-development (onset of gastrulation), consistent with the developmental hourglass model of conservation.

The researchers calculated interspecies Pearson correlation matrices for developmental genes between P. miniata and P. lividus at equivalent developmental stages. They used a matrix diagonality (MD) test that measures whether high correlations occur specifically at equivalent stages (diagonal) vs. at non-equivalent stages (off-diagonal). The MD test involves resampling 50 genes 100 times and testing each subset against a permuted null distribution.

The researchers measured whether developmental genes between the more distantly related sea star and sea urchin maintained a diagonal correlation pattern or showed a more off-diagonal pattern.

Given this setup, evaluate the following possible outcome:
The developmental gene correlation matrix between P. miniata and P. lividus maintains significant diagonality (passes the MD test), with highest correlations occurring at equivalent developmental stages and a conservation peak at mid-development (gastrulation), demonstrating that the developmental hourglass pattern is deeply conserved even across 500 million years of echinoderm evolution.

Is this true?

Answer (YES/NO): YES